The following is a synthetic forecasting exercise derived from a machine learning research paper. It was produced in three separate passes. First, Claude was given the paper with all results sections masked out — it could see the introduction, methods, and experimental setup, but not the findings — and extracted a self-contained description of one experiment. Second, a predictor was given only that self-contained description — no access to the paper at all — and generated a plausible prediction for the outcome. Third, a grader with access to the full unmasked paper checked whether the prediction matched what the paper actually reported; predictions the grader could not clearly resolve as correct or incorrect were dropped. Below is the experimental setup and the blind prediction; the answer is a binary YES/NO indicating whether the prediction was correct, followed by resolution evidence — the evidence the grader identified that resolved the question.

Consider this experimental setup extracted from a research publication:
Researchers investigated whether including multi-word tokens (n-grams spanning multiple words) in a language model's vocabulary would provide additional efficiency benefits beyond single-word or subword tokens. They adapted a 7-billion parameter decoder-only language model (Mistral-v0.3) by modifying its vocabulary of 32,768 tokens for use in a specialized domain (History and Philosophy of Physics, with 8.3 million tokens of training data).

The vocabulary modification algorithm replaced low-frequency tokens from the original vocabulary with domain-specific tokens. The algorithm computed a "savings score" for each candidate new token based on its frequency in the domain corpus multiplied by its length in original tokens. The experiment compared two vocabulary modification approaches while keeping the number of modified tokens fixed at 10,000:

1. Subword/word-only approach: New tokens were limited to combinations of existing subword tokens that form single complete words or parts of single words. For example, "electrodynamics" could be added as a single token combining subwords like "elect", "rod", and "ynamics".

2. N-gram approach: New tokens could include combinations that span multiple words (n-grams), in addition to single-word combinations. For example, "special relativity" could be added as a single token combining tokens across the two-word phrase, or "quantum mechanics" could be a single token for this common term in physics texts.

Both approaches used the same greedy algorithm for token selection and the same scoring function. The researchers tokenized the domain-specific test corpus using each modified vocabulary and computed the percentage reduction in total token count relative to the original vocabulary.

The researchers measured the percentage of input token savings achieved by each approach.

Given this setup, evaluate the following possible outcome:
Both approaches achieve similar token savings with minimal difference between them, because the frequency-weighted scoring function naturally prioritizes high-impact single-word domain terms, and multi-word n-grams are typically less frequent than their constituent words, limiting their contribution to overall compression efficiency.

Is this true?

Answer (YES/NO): NO